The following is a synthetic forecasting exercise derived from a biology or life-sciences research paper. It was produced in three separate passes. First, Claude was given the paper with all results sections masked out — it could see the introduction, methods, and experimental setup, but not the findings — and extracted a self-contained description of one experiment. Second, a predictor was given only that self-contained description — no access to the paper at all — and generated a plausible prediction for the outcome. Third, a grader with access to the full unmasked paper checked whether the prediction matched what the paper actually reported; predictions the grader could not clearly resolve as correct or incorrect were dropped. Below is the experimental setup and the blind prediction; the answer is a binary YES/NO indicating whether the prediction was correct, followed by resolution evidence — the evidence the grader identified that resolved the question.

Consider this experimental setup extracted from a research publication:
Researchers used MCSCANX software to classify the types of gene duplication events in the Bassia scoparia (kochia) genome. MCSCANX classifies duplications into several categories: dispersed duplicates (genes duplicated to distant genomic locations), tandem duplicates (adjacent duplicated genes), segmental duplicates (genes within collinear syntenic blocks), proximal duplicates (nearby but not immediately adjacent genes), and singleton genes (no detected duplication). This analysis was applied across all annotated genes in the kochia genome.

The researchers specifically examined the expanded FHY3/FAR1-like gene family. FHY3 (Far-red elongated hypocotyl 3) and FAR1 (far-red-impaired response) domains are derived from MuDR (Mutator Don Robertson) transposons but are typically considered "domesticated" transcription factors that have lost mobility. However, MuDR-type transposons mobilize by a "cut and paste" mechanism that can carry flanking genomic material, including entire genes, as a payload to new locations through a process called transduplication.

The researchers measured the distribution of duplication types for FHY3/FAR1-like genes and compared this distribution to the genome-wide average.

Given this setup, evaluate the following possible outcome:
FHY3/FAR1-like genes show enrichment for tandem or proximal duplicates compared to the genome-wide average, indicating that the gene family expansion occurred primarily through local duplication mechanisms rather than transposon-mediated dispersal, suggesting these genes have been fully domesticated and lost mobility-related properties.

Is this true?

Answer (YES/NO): NO